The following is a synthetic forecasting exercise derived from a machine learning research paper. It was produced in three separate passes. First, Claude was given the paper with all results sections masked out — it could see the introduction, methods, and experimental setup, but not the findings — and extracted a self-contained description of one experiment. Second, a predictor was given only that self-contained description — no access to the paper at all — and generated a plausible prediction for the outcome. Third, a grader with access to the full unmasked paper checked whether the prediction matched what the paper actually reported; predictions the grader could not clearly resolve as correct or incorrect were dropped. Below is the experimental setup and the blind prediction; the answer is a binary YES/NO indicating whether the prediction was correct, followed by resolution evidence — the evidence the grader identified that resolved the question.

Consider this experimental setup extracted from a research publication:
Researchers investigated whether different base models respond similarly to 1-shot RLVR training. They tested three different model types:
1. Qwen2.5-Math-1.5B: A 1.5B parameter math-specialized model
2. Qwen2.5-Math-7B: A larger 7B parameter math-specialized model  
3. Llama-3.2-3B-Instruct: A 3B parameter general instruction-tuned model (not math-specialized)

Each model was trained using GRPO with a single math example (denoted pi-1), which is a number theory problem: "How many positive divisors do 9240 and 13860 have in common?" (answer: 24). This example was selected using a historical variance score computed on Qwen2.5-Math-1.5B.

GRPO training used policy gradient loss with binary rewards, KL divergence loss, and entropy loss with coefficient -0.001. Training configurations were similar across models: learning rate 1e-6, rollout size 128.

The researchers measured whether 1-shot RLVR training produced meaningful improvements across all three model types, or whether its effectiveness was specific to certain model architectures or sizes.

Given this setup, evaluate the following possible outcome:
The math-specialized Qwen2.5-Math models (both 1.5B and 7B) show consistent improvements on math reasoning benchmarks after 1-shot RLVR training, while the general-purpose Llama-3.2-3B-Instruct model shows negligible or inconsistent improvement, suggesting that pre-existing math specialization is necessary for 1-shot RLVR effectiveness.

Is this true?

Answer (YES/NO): NO